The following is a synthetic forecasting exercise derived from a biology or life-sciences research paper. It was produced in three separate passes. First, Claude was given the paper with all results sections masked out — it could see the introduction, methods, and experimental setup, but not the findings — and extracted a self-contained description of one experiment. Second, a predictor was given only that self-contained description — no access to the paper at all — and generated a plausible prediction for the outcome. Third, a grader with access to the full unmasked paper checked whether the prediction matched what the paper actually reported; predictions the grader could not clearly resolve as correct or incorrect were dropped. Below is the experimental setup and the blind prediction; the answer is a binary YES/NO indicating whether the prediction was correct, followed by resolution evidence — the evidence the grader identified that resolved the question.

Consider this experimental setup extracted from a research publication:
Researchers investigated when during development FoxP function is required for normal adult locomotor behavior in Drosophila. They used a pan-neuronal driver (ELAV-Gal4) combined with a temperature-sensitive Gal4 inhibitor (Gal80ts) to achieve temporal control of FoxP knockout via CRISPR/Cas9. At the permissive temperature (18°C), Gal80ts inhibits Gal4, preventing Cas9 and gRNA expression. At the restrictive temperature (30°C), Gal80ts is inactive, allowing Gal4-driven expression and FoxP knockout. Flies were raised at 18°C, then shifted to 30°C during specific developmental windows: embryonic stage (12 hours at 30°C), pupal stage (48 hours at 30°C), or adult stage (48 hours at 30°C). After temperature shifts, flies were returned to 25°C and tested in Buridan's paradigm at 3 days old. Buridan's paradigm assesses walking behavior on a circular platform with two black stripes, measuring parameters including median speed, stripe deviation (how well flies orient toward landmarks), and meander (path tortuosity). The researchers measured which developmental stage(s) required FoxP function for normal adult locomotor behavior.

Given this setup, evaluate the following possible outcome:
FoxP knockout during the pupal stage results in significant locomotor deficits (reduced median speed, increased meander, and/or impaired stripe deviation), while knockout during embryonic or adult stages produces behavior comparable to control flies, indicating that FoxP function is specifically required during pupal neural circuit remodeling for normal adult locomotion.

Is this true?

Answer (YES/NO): NO